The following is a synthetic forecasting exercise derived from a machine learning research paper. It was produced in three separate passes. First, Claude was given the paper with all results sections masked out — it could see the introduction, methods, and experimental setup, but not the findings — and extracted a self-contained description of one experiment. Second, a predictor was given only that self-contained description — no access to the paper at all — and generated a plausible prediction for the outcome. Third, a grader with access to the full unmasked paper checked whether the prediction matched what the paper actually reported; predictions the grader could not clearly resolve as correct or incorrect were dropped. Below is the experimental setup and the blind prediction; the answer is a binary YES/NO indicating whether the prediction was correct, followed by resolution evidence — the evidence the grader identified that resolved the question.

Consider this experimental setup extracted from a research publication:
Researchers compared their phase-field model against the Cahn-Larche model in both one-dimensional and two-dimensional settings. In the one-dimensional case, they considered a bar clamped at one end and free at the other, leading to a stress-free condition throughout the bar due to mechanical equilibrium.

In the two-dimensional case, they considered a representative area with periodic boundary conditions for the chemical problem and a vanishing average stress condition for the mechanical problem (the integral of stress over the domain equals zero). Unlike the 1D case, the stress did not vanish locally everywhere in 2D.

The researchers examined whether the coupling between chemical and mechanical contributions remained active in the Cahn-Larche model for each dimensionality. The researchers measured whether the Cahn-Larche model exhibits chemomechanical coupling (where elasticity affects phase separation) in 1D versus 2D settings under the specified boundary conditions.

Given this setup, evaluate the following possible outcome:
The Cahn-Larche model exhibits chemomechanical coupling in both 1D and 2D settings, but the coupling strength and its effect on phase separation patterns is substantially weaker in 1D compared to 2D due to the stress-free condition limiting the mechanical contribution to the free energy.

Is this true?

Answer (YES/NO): NO